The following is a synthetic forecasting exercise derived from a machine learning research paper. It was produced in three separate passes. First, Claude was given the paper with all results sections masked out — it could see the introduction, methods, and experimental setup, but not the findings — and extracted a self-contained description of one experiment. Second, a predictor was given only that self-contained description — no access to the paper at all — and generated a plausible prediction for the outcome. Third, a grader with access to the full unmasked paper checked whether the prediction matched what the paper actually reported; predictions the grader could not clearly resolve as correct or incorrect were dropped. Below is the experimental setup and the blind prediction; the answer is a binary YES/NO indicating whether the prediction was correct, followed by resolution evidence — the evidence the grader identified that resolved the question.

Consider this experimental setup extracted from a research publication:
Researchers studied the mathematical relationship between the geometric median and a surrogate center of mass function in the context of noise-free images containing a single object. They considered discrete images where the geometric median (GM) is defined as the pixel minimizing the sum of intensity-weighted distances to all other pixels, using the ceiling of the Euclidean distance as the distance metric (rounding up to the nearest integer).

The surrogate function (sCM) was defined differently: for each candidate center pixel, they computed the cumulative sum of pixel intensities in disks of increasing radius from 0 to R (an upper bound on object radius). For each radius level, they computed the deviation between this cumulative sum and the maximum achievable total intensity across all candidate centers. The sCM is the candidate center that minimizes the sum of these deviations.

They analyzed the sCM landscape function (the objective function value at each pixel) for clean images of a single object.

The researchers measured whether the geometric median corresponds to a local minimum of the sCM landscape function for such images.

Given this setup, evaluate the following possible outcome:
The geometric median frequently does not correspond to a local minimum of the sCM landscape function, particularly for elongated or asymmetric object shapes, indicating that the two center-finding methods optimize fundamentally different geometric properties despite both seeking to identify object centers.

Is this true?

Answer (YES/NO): NO